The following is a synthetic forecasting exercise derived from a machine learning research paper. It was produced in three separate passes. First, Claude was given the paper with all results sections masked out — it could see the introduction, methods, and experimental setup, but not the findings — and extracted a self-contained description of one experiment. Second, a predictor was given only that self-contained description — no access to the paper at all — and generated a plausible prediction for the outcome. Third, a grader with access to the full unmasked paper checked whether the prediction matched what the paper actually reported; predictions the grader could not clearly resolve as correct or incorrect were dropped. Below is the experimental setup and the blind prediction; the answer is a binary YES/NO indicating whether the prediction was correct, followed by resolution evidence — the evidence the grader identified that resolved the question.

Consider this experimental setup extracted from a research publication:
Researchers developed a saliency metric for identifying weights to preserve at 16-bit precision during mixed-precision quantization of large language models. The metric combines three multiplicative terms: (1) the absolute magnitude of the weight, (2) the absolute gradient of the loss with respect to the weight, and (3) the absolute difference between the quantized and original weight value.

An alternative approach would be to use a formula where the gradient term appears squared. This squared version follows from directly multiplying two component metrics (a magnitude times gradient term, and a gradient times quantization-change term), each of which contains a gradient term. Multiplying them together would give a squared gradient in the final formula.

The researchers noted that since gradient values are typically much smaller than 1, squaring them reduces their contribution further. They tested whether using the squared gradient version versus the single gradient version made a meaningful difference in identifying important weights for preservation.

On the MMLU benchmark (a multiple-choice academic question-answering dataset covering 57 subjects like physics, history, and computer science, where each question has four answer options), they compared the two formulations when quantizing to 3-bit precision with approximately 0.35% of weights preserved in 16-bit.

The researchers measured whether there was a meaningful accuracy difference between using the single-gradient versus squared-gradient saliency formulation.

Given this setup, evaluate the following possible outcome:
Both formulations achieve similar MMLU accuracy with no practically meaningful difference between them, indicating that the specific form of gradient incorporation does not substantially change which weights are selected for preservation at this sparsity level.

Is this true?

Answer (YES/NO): YES